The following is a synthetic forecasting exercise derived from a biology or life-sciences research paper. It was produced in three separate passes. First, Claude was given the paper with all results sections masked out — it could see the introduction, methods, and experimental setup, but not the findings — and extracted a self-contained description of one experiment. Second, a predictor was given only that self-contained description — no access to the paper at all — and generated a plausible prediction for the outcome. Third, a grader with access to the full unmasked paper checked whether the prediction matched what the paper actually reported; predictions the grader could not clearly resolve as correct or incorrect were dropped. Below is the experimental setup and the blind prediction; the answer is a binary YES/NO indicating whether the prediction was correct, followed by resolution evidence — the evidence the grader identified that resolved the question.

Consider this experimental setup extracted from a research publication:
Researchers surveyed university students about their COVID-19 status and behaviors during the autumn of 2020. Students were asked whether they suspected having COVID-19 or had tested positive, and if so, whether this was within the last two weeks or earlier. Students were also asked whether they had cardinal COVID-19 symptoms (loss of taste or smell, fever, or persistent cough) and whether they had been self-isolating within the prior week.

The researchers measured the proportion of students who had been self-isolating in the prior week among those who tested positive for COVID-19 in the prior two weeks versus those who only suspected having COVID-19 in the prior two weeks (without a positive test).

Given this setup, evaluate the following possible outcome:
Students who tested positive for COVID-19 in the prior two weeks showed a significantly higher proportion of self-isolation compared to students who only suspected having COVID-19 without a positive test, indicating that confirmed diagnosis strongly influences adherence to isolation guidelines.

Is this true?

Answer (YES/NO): YES